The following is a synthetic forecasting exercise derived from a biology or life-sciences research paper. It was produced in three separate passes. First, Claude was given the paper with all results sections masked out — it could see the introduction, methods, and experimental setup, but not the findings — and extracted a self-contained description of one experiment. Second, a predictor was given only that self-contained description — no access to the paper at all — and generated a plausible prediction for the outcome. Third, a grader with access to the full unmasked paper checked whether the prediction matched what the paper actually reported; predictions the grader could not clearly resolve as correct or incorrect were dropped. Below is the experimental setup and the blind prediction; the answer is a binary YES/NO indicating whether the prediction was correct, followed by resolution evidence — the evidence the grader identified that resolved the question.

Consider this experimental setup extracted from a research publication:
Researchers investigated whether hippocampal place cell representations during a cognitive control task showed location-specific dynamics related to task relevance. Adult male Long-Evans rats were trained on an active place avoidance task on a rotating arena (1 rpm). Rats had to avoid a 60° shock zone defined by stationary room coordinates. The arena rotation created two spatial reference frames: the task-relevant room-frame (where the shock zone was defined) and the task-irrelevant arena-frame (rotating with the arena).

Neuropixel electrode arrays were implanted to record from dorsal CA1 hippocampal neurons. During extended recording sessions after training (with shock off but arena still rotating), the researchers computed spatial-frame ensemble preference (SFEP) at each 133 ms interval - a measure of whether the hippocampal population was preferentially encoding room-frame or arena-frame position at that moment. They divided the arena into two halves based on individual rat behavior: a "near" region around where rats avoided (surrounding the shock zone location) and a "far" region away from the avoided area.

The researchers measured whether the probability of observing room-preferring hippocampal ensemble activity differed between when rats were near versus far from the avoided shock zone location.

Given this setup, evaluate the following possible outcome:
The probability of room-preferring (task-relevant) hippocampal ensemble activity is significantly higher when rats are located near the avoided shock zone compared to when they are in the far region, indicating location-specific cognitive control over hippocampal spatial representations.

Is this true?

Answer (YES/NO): YES